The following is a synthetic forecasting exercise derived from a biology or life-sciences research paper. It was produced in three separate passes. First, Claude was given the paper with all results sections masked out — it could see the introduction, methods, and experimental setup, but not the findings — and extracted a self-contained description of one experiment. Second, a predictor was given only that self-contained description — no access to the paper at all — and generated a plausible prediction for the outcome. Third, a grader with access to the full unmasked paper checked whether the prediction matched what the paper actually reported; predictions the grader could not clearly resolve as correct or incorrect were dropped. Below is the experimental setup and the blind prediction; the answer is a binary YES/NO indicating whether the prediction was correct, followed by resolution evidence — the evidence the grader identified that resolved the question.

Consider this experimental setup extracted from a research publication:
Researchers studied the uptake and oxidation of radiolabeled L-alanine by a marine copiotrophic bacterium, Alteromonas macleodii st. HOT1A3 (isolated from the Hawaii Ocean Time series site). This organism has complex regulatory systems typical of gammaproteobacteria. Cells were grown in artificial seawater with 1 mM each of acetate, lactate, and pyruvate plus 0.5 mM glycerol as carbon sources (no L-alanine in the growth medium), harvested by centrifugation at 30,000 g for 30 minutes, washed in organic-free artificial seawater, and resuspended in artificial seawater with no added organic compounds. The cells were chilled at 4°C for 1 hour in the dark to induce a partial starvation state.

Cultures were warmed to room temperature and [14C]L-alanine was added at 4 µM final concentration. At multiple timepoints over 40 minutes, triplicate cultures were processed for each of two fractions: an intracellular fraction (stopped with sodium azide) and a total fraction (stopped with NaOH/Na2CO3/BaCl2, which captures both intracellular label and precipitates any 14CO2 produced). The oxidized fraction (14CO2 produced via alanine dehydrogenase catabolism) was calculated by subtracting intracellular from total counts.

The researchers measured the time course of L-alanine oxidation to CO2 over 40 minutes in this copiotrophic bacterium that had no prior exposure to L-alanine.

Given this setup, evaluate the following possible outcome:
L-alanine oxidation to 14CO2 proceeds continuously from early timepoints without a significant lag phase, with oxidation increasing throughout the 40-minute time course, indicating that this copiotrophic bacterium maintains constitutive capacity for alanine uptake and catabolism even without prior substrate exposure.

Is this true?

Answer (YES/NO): NO